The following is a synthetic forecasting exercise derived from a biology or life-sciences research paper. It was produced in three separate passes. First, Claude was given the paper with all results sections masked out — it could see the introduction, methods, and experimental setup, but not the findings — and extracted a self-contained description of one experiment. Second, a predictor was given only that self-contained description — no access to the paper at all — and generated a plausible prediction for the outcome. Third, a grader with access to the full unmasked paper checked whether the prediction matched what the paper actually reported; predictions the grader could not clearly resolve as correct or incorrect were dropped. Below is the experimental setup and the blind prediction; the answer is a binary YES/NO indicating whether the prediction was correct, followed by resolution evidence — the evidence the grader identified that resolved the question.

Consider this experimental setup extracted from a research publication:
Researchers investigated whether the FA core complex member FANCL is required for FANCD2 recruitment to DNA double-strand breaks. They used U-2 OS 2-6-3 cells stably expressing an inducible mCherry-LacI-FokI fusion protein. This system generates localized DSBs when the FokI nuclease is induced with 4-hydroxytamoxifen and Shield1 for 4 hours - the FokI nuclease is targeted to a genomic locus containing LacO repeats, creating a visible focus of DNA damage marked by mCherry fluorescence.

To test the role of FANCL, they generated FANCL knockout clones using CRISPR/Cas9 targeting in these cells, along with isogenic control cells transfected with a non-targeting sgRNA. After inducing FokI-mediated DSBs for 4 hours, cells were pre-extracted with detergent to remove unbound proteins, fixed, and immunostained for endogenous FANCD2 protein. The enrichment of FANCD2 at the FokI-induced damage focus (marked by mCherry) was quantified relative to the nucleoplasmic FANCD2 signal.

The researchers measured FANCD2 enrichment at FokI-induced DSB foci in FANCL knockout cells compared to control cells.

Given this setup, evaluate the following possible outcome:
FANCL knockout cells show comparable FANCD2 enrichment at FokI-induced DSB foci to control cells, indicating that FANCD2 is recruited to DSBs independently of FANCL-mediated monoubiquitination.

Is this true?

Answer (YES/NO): NO